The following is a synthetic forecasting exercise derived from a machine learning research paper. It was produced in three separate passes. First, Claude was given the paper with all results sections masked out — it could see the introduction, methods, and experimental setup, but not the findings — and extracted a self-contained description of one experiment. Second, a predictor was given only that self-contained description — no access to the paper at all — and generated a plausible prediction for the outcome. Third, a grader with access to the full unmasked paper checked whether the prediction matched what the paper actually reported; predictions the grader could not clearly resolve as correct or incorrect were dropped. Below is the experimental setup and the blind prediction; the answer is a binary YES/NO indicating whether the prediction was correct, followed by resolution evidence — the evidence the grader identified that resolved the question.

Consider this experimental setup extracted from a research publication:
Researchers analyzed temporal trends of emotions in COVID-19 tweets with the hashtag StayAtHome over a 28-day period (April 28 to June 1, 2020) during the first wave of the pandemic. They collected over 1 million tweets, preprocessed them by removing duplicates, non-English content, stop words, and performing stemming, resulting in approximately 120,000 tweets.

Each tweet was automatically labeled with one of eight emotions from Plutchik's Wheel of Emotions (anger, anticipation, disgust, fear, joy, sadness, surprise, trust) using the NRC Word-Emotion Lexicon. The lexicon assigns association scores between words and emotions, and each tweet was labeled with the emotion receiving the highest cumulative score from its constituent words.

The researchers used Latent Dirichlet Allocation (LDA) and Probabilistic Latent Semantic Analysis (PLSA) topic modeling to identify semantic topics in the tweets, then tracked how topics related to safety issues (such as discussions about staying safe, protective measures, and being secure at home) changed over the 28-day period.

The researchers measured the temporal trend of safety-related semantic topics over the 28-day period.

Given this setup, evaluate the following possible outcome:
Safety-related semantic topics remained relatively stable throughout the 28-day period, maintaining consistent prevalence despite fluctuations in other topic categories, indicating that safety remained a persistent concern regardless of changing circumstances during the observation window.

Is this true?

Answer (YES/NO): NO